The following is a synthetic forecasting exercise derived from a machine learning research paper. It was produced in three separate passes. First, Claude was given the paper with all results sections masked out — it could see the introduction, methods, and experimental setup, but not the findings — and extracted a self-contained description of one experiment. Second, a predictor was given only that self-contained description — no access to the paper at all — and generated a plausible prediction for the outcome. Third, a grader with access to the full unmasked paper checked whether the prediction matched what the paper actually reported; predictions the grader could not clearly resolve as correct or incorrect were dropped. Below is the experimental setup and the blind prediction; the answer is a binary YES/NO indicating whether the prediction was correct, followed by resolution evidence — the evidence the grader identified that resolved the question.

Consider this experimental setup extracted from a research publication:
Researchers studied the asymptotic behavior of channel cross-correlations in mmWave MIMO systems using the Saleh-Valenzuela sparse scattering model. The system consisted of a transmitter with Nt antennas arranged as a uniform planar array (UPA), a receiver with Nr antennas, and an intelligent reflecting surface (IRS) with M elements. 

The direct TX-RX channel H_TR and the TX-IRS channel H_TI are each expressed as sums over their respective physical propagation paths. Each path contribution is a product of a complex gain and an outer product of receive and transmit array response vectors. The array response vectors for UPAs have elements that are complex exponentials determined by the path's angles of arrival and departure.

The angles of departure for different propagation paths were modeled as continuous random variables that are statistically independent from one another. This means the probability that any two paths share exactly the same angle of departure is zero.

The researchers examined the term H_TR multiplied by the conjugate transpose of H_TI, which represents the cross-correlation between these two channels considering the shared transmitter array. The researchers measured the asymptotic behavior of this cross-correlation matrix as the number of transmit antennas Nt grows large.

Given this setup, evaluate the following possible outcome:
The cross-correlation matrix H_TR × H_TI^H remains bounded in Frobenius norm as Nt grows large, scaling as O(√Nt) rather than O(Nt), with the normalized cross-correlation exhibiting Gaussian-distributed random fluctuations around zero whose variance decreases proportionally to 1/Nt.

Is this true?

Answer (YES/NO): NO